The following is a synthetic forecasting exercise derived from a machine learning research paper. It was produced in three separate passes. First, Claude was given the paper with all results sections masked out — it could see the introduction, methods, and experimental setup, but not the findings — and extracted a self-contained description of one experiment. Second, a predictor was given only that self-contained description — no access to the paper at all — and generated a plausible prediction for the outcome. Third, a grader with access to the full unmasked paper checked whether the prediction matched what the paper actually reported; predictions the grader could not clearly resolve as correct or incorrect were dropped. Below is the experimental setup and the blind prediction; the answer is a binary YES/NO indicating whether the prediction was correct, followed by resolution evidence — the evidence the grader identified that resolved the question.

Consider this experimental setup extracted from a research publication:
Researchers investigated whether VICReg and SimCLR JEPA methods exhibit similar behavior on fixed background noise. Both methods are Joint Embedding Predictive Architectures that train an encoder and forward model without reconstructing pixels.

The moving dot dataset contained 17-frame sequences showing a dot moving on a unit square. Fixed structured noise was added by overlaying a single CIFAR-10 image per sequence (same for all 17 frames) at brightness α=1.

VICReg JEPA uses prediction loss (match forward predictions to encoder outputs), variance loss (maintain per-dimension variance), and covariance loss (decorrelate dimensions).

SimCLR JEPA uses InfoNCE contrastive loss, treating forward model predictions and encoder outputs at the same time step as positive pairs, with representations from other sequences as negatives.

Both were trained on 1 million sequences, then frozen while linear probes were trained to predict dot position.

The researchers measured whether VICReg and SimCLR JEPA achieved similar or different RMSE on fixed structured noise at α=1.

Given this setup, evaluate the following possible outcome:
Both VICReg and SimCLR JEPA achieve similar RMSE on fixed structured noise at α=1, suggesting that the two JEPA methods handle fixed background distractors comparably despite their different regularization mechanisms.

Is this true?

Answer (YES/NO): YES